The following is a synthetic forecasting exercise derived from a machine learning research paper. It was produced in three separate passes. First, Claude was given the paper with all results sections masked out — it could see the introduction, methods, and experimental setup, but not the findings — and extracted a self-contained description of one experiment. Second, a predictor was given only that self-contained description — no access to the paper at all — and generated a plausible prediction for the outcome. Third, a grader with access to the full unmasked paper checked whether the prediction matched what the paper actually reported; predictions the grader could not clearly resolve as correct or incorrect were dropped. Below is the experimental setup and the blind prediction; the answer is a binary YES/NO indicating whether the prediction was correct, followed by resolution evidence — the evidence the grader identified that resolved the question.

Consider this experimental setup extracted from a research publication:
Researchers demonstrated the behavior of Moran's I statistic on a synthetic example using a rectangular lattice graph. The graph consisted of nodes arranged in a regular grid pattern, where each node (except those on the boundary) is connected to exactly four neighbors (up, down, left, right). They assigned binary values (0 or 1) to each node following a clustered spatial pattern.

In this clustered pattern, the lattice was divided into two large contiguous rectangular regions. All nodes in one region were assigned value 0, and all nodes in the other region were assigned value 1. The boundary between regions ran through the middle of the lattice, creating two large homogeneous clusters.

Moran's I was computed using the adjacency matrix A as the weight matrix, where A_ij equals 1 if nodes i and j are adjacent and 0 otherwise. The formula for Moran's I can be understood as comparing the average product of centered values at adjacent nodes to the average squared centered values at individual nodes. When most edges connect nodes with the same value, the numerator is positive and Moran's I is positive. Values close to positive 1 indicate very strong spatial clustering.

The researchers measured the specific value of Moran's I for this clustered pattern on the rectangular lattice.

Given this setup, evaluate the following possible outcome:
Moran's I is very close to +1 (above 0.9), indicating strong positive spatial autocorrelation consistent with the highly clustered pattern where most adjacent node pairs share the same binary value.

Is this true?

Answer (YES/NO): YES